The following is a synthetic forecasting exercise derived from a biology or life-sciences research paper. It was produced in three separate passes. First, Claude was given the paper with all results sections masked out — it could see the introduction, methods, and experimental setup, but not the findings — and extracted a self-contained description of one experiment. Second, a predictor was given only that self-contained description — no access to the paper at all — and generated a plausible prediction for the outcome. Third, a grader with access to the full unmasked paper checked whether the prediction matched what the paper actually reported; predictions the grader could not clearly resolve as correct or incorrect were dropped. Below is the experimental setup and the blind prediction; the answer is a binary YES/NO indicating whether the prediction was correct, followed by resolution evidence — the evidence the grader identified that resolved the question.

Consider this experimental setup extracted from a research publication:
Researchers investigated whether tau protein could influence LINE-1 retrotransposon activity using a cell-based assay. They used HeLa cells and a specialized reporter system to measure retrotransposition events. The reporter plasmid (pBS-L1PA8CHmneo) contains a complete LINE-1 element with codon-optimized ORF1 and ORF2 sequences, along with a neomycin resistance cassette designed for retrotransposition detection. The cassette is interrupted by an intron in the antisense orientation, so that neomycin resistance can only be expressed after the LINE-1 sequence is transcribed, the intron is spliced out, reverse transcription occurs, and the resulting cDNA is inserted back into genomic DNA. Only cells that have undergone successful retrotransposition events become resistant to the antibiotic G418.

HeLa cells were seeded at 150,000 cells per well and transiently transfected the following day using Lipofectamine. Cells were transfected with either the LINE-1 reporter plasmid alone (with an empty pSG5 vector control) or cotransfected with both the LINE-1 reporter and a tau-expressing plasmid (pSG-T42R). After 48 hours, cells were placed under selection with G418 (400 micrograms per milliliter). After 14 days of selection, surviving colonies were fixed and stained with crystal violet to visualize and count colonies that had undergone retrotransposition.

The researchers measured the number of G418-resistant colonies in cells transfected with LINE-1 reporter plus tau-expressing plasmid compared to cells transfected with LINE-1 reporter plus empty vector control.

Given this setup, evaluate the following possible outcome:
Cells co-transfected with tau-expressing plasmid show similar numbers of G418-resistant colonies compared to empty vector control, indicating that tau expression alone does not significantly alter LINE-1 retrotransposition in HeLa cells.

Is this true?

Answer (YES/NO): NO